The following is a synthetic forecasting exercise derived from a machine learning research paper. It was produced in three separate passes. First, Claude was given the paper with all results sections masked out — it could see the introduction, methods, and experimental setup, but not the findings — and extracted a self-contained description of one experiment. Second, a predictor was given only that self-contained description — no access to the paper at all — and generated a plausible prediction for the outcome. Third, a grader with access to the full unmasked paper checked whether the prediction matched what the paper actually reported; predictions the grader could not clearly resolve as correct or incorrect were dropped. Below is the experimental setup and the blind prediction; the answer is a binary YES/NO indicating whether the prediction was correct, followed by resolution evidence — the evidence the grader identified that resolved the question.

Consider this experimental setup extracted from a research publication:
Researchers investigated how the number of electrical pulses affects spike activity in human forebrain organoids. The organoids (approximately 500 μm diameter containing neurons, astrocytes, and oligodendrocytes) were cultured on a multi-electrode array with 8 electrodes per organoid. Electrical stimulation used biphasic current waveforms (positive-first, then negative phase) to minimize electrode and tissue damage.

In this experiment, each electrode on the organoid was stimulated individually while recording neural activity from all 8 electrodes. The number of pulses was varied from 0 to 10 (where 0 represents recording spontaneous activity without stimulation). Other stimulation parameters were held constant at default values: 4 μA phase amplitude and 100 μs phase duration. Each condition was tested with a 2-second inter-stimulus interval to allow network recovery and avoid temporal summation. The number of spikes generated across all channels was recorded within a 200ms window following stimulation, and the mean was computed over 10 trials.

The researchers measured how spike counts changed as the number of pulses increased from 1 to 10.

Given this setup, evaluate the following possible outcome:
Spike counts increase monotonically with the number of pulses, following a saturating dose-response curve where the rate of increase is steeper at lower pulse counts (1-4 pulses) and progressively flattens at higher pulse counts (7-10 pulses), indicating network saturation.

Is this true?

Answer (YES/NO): NO